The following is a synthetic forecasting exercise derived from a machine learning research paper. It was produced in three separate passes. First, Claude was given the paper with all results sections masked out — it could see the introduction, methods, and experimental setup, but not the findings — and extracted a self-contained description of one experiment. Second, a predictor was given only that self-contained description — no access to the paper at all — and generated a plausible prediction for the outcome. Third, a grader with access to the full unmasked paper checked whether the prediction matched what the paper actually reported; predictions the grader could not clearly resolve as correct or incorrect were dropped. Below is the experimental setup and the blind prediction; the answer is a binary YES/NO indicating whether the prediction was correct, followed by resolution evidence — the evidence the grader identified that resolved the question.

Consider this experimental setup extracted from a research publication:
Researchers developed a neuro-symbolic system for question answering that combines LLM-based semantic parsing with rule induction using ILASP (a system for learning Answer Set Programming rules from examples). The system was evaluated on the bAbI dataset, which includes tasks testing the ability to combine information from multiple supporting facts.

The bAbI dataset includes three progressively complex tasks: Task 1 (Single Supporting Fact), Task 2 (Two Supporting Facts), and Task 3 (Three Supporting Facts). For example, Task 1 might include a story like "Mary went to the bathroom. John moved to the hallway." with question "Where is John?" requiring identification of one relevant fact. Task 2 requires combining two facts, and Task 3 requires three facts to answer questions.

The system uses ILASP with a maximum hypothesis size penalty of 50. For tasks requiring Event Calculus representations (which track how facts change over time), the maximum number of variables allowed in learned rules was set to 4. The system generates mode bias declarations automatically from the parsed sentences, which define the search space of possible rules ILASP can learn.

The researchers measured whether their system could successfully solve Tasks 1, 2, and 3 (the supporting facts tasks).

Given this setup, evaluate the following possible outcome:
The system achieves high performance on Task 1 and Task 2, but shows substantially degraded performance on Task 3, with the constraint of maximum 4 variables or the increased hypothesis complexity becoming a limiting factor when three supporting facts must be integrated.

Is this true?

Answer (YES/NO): NO